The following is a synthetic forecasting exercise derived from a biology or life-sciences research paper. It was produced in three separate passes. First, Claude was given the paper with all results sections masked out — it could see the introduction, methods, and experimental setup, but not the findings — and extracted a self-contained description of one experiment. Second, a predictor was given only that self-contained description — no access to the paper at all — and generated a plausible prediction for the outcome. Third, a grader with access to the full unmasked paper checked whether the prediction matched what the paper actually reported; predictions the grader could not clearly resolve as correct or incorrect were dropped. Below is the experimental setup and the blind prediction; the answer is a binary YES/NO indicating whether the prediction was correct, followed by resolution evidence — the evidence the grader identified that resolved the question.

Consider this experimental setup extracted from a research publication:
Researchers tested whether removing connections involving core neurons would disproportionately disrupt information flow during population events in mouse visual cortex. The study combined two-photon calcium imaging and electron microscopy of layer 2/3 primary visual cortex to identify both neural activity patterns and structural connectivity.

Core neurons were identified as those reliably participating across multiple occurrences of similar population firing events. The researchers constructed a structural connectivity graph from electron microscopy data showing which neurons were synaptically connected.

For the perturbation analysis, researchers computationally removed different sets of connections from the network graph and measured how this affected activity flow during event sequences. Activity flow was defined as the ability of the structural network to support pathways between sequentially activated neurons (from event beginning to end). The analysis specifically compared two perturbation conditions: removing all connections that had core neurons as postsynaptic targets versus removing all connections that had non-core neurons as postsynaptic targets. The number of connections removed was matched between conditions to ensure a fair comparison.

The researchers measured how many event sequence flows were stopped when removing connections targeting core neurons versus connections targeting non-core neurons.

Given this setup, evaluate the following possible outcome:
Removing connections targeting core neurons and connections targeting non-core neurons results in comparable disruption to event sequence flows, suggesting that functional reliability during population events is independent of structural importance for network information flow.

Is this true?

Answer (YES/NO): NO